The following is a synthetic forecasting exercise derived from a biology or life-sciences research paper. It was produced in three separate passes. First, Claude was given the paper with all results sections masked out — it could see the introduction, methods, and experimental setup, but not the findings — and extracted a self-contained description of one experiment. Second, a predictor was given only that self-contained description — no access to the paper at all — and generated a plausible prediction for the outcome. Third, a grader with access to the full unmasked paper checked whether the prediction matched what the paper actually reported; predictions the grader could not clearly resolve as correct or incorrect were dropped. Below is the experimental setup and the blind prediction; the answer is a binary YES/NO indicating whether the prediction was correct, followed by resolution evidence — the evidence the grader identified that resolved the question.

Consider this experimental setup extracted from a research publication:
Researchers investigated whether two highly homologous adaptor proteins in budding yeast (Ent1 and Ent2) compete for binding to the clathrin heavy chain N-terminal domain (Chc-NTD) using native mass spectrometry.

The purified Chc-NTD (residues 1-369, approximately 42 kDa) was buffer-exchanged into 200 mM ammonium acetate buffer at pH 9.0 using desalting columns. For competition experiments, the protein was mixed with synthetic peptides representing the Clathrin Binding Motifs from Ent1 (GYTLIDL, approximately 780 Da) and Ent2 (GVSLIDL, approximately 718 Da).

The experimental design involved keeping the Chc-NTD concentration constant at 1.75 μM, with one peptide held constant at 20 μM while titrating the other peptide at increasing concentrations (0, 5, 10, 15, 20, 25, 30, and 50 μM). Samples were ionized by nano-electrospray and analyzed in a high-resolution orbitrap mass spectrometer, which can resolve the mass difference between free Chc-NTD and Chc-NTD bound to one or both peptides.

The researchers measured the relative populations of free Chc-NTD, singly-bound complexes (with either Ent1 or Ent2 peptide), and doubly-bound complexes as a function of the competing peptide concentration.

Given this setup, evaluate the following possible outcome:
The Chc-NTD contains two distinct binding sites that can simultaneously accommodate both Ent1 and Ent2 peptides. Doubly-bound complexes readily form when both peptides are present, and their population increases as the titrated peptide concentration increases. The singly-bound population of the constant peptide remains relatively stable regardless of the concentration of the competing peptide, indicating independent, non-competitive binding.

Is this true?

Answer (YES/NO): NO